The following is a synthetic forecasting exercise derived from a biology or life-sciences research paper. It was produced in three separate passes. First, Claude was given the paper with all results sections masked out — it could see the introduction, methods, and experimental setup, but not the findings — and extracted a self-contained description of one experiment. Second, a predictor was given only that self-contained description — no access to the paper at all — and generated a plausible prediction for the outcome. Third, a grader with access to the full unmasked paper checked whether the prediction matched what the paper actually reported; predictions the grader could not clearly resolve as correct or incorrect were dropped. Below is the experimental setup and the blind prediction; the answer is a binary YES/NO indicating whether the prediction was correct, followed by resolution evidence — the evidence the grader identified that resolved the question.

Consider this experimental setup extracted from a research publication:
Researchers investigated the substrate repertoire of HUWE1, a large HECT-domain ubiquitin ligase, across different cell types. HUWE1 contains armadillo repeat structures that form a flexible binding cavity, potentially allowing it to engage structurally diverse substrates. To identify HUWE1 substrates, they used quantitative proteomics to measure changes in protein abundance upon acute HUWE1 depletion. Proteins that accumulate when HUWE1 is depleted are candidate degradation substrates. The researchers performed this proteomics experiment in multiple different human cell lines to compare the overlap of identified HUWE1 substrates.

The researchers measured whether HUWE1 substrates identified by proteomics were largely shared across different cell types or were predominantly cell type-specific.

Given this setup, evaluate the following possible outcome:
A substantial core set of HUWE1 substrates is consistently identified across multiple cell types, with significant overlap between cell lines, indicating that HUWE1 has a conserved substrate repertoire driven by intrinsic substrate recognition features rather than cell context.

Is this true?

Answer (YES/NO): NO